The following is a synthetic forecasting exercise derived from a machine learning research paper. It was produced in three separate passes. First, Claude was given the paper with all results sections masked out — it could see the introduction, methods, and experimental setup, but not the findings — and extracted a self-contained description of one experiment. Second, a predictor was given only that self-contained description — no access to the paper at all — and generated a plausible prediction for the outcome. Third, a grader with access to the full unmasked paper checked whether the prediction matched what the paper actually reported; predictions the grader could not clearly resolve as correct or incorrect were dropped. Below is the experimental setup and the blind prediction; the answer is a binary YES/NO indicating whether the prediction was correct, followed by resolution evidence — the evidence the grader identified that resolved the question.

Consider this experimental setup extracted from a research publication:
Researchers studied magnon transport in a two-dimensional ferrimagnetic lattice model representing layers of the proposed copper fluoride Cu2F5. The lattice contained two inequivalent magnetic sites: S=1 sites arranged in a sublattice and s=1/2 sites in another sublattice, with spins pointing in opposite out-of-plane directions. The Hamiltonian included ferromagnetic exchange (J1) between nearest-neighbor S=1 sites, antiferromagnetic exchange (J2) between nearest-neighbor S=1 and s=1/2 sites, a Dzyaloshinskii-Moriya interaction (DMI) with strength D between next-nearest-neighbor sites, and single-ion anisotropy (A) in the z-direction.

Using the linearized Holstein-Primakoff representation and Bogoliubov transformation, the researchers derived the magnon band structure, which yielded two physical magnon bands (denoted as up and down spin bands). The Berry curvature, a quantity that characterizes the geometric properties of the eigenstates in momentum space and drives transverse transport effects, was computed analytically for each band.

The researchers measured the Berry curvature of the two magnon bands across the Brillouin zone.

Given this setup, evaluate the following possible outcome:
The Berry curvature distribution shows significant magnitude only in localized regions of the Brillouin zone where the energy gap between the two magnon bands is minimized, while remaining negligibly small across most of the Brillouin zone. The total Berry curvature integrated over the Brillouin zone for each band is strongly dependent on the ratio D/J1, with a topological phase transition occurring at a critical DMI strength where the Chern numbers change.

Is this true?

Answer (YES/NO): NO